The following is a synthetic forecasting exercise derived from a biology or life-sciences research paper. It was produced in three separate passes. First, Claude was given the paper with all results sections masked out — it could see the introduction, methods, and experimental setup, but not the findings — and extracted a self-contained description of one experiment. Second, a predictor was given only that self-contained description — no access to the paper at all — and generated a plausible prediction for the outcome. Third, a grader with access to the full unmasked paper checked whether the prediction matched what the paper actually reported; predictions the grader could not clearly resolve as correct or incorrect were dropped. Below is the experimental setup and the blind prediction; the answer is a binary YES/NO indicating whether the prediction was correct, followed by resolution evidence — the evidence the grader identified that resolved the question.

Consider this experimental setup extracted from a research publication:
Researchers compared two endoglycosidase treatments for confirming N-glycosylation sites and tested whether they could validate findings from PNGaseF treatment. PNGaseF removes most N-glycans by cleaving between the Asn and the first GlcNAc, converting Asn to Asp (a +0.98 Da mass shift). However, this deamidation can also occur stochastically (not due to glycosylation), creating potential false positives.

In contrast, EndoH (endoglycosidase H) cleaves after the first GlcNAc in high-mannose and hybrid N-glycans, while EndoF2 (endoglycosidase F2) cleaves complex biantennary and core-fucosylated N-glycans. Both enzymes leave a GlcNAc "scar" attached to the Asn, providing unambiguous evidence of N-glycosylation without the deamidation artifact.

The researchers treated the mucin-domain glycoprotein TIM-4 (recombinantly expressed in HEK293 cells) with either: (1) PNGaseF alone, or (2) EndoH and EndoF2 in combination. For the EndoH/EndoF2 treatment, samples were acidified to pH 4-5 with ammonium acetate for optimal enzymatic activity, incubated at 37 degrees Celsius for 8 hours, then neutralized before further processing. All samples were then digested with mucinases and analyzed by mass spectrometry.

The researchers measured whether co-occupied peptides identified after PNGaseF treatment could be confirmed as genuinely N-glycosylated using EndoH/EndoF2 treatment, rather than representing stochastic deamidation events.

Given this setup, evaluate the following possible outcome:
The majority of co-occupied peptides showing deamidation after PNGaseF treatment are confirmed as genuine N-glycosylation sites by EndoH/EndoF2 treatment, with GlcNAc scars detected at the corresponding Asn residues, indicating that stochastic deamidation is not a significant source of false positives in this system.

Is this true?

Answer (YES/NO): YES